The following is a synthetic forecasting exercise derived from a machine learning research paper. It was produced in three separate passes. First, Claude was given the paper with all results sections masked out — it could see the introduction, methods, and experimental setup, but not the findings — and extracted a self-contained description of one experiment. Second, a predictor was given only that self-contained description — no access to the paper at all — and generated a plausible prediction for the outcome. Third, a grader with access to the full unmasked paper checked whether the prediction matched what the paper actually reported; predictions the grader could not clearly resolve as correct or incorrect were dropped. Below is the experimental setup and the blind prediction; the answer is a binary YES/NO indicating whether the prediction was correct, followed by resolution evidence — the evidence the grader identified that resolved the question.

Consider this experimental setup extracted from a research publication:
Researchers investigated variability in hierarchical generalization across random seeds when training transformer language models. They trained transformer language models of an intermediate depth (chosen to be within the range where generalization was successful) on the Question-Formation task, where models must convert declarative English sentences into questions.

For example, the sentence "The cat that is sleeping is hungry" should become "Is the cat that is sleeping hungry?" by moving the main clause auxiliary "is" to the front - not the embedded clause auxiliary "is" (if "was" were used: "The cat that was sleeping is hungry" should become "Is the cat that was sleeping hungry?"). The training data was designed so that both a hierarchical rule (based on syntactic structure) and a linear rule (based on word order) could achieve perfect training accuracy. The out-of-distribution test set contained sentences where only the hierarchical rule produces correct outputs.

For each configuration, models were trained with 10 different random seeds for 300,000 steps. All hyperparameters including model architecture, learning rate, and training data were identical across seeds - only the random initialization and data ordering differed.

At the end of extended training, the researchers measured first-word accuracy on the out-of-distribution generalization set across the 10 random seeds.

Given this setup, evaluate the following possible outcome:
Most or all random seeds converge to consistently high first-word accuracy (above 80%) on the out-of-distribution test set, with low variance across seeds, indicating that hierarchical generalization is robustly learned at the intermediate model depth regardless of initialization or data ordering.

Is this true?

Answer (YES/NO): NO